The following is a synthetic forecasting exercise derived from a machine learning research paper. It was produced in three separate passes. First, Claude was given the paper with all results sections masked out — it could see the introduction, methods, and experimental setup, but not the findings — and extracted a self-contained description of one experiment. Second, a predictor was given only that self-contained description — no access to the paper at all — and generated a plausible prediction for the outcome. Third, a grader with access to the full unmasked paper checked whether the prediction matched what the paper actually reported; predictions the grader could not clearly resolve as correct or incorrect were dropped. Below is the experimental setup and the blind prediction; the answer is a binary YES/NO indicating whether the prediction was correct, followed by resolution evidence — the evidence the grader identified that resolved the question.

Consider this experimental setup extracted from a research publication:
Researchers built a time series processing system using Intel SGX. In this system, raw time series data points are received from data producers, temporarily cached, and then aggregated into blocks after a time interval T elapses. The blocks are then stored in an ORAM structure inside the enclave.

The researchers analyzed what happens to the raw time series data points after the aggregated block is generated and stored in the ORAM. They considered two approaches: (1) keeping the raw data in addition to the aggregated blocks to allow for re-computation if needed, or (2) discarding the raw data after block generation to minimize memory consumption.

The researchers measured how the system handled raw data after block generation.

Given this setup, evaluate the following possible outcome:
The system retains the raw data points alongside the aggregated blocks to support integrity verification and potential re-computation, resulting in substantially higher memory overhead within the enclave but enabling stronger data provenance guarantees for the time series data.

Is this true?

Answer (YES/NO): NO